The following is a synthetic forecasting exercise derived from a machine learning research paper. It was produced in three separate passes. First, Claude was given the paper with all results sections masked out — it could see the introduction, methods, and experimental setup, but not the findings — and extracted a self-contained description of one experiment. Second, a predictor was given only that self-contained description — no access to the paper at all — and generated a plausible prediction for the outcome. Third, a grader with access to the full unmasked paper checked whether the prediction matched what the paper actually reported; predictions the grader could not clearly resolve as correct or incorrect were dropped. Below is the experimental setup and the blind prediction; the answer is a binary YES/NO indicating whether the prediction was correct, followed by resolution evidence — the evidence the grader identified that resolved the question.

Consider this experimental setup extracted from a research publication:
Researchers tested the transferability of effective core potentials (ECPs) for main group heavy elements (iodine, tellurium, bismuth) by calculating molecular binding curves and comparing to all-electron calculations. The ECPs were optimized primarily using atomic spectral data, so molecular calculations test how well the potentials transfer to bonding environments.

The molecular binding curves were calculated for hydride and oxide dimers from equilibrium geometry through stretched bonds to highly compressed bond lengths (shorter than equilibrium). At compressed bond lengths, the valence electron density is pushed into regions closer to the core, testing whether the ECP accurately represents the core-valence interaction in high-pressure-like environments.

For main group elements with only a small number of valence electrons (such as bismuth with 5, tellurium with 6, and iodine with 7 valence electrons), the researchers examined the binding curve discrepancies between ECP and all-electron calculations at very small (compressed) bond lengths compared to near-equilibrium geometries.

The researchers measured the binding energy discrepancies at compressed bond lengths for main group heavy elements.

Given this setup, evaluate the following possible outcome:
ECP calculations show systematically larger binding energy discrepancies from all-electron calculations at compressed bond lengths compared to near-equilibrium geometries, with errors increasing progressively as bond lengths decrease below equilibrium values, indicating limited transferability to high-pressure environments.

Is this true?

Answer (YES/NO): NO